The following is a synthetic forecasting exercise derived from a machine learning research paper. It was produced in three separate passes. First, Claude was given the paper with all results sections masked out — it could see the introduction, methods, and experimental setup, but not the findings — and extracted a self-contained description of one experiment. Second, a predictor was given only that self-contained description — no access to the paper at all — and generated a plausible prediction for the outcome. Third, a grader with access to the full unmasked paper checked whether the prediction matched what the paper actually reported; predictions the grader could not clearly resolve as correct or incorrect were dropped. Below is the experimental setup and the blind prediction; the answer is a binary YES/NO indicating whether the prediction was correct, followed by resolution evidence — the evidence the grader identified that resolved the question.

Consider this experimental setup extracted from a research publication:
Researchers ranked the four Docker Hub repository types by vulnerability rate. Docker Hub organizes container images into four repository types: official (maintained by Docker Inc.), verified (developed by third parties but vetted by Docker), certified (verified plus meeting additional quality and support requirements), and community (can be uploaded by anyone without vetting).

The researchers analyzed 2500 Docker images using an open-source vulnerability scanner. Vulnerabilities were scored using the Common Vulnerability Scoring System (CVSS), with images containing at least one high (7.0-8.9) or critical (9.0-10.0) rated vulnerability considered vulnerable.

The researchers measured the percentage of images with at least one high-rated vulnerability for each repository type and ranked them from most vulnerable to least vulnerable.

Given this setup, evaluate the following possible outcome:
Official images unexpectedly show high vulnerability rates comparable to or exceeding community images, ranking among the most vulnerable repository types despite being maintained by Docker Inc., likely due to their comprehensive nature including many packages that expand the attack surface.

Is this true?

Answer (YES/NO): NO